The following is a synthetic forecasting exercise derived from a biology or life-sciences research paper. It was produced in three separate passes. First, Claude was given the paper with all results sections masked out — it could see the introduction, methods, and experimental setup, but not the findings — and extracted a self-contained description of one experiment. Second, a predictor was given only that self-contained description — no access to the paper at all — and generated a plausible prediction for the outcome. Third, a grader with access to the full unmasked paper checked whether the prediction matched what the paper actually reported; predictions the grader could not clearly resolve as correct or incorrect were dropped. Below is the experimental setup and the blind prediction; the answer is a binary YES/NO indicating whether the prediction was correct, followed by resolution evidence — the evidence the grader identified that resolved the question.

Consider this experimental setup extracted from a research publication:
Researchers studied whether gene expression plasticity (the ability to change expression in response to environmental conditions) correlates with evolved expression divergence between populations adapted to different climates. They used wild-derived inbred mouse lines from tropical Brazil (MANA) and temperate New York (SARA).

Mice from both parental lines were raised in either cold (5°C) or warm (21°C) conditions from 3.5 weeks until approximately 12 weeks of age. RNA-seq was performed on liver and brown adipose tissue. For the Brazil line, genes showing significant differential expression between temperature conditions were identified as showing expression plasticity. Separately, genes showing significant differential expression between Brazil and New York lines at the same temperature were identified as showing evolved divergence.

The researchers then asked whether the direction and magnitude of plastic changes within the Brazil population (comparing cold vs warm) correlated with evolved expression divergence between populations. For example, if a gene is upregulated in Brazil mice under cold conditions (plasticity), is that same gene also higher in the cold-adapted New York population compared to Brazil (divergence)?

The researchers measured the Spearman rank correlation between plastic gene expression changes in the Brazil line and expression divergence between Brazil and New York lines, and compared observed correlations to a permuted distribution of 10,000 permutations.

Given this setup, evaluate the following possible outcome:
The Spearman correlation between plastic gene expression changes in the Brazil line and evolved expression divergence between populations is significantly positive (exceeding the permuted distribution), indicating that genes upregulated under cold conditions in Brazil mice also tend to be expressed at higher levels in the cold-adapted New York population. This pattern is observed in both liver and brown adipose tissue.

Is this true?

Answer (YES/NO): YES